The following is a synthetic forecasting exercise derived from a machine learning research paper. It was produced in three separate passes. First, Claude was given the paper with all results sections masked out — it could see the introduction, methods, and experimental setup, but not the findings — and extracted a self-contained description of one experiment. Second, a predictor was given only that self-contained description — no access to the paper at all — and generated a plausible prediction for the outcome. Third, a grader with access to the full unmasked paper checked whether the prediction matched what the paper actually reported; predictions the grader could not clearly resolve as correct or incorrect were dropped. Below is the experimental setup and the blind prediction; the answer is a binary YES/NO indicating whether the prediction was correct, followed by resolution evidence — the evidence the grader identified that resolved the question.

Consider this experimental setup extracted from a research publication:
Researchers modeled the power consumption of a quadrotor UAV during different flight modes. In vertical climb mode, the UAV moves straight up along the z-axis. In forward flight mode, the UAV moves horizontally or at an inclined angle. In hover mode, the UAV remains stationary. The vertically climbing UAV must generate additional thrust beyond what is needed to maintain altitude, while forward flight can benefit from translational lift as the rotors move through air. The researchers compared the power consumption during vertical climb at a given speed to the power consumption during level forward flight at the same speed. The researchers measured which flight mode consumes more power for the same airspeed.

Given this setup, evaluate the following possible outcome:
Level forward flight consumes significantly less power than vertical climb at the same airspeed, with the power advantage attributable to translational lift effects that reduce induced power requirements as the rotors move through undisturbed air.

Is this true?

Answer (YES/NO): YES